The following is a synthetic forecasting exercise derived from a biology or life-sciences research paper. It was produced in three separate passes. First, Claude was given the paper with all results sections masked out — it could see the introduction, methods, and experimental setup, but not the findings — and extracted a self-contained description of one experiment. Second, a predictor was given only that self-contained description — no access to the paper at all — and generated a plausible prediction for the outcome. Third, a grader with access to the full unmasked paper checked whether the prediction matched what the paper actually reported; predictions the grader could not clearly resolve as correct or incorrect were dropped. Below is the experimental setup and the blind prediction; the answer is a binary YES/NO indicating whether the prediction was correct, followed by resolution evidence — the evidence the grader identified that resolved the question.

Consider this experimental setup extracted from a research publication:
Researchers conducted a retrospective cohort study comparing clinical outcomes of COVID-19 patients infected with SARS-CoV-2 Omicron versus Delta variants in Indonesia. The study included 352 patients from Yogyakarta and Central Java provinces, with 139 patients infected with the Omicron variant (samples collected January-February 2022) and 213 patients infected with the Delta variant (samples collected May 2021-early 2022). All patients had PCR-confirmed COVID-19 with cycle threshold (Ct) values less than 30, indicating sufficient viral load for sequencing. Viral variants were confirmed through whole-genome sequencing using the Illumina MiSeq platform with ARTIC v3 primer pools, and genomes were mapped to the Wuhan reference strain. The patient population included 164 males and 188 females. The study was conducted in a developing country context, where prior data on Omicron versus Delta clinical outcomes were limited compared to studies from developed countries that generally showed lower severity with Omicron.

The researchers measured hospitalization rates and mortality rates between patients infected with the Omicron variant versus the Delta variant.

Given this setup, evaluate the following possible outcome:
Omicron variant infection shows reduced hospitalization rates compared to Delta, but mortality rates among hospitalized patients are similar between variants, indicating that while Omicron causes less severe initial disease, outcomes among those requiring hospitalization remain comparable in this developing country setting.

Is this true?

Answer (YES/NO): NO